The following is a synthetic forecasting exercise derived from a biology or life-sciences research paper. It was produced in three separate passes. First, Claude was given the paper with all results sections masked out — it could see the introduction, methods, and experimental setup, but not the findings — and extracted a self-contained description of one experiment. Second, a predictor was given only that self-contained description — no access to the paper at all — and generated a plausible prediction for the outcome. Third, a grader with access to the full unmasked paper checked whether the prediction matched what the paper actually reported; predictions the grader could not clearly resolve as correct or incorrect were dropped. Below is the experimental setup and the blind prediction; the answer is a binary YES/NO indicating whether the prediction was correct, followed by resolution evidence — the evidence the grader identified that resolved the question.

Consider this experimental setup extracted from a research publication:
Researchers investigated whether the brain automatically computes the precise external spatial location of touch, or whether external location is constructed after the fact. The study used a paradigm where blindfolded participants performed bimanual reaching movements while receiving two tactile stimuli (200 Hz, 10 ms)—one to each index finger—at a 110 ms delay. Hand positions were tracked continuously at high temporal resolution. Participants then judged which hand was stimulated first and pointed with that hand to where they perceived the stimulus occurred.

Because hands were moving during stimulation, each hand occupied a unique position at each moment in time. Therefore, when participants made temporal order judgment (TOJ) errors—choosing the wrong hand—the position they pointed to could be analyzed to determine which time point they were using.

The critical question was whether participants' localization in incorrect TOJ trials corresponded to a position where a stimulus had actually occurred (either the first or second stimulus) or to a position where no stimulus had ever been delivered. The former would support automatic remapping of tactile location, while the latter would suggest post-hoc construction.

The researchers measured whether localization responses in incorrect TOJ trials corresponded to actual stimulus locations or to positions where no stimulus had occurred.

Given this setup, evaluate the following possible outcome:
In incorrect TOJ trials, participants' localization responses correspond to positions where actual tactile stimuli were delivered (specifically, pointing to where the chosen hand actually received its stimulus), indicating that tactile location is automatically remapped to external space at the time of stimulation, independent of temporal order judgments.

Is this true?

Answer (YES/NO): NO